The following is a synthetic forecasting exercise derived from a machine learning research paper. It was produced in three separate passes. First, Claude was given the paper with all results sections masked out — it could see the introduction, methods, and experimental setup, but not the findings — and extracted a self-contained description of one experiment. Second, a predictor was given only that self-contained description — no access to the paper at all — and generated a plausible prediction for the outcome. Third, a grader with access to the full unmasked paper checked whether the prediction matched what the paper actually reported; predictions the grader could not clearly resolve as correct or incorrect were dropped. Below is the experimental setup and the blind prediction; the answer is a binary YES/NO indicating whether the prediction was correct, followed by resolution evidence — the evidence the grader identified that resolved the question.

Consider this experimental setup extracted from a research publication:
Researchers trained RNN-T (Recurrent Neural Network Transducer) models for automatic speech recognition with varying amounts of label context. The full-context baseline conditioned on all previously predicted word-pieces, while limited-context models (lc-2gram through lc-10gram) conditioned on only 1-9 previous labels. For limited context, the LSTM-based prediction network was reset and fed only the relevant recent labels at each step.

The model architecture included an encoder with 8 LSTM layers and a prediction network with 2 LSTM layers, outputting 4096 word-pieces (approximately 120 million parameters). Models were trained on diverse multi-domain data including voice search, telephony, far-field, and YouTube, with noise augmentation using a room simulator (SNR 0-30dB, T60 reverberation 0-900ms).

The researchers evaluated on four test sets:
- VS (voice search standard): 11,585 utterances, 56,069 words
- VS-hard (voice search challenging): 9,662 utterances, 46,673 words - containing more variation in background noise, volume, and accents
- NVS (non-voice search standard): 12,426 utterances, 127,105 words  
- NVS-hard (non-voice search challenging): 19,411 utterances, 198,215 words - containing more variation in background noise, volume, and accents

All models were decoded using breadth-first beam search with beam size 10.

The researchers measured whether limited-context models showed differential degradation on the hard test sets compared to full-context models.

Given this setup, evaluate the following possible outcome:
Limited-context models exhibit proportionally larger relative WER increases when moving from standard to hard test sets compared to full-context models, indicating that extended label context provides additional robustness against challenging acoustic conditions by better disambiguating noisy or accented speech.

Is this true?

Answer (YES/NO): NO